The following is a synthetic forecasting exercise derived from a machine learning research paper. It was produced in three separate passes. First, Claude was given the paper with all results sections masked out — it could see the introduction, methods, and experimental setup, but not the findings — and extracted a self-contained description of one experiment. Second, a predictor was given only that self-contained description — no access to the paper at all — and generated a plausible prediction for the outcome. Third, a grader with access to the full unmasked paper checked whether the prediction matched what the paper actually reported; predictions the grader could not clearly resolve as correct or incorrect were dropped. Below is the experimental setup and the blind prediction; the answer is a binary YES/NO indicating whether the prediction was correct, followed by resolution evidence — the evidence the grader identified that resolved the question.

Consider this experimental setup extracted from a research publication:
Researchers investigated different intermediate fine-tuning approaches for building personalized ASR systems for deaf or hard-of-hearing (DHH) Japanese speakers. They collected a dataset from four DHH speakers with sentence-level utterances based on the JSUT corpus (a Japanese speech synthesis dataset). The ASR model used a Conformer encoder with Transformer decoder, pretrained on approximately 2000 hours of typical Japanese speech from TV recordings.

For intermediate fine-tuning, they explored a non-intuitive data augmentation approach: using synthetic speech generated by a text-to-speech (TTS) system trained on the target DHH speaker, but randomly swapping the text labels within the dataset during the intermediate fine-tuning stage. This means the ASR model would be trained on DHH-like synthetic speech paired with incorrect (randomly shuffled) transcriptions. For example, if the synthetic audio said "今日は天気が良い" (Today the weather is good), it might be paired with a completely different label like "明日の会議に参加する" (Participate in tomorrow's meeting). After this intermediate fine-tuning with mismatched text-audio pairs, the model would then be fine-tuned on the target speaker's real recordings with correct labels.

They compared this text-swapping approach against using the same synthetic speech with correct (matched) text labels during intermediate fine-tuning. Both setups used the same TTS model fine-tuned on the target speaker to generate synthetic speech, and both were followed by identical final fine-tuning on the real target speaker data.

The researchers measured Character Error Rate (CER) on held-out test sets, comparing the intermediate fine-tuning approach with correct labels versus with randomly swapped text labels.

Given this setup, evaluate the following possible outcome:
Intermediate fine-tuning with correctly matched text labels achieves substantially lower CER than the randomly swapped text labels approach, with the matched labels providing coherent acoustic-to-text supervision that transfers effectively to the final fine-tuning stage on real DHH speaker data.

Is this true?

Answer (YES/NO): YES